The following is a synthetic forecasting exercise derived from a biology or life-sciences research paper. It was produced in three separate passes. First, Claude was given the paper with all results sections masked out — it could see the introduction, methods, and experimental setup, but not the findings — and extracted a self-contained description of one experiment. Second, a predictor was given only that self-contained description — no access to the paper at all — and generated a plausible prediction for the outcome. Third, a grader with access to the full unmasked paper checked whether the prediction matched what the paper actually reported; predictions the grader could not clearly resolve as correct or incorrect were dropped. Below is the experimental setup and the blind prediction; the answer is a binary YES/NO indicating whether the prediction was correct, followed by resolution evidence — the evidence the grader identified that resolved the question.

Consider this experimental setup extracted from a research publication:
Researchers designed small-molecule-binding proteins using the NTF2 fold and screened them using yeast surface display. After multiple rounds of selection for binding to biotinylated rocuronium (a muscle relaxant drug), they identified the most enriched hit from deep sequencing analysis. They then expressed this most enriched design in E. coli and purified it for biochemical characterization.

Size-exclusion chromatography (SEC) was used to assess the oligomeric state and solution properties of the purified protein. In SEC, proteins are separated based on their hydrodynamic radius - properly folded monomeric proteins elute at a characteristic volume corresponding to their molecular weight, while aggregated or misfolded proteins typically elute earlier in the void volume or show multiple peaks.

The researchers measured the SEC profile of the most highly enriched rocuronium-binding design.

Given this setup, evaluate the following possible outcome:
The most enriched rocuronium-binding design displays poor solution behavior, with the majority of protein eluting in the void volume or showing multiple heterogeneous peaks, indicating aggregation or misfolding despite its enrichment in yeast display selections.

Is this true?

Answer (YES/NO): YES